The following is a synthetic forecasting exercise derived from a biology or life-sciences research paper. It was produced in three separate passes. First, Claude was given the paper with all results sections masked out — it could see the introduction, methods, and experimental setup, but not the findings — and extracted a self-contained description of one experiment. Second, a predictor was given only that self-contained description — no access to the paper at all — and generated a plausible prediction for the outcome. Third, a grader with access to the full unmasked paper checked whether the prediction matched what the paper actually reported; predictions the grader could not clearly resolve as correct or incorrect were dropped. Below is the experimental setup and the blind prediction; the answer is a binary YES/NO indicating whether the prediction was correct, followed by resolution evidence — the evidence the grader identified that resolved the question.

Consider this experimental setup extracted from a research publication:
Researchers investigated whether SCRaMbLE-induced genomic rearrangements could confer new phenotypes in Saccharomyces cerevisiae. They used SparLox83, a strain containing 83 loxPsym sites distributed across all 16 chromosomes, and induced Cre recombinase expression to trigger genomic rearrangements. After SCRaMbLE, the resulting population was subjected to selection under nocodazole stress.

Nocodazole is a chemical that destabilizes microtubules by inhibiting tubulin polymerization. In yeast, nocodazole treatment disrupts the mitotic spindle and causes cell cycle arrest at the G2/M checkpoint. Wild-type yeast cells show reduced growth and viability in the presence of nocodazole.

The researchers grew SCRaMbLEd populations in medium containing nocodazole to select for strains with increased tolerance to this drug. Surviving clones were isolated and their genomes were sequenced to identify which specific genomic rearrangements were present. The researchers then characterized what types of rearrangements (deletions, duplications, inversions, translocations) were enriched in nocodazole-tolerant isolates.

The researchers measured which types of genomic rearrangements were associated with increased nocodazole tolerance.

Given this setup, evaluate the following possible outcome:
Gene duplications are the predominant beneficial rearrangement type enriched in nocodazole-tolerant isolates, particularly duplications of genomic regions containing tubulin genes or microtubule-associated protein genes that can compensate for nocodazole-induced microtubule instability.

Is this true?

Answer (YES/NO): NO